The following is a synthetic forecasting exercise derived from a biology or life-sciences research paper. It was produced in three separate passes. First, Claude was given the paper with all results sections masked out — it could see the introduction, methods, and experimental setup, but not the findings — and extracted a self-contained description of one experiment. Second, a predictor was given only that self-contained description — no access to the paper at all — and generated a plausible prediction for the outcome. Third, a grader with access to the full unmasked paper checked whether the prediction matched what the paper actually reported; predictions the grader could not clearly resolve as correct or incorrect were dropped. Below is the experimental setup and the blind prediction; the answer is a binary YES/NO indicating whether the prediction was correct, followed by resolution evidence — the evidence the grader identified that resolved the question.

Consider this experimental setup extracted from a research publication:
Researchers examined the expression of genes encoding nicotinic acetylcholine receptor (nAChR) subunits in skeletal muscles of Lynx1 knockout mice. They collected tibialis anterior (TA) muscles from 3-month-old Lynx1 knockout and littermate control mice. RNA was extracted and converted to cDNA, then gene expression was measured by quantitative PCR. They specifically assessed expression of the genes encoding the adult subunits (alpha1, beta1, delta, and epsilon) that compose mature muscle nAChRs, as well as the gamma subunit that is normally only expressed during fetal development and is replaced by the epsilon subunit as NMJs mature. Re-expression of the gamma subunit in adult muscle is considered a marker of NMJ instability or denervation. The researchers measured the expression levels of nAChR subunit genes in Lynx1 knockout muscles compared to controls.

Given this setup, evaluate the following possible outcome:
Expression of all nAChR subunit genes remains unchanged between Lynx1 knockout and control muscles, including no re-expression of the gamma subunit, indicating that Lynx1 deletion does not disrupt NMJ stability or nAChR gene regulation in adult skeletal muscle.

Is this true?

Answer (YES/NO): NO